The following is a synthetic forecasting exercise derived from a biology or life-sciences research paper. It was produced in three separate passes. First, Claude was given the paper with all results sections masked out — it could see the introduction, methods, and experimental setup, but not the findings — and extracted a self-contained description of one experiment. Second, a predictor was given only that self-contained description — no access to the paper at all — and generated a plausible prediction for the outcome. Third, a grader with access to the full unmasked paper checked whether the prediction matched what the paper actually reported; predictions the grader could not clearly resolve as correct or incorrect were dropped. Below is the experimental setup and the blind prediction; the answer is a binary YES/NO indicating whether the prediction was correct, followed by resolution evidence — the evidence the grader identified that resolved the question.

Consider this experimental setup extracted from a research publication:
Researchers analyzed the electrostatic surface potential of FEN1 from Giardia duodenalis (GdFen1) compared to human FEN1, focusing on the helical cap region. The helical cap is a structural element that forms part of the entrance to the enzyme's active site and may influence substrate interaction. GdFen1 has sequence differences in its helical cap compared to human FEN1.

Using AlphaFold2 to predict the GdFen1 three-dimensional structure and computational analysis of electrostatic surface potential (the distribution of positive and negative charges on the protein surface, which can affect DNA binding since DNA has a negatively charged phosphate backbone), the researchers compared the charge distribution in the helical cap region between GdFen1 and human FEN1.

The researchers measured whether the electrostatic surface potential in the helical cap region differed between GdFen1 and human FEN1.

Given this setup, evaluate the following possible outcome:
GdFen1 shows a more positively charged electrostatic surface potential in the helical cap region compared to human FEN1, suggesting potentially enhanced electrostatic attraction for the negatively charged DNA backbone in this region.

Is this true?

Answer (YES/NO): YES